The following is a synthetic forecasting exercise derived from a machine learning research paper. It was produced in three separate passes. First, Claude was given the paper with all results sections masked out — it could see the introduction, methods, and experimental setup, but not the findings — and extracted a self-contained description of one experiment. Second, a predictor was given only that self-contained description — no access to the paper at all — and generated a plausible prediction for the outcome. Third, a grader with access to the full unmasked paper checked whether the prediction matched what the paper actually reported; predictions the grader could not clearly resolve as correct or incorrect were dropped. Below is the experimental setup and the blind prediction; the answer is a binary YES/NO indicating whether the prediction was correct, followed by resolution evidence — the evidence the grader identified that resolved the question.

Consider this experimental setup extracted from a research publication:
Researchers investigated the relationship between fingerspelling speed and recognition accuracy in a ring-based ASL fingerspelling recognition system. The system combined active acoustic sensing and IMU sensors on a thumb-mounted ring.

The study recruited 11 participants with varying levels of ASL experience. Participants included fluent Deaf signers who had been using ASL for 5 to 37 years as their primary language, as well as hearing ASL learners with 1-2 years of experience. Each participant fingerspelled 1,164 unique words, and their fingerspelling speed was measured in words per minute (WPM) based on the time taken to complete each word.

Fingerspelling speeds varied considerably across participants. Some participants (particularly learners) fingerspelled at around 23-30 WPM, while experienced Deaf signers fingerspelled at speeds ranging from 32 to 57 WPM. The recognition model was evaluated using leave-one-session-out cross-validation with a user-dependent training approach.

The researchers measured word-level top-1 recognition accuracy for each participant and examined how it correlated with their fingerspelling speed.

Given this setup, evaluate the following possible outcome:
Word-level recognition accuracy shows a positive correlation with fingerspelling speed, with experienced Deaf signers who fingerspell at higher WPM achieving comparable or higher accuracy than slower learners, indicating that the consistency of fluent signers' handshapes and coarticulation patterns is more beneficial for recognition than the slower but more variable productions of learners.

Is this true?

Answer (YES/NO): NO